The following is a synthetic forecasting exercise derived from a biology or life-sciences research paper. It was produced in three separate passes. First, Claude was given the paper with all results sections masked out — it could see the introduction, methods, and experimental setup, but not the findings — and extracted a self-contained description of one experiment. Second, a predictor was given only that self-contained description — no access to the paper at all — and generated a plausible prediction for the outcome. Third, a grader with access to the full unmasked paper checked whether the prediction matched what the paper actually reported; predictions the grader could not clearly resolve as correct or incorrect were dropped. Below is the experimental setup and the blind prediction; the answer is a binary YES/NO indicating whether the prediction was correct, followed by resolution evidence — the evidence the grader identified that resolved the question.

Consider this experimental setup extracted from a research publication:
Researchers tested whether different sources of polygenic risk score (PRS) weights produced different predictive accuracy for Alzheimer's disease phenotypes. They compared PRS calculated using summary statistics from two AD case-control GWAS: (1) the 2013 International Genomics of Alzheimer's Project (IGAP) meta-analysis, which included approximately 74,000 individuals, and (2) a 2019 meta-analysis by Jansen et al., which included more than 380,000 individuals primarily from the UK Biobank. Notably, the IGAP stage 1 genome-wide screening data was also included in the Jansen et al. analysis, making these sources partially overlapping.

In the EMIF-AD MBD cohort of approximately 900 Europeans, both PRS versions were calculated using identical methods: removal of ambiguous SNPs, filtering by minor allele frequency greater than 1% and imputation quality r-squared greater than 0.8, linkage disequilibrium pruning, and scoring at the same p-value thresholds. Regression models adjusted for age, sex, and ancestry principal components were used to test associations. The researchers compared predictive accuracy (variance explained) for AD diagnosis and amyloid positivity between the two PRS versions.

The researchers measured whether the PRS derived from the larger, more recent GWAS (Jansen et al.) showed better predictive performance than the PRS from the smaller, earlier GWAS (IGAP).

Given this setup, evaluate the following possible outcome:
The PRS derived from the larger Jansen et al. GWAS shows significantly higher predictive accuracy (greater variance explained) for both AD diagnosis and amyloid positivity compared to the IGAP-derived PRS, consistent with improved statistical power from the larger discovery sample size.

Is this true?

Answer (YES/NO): NO